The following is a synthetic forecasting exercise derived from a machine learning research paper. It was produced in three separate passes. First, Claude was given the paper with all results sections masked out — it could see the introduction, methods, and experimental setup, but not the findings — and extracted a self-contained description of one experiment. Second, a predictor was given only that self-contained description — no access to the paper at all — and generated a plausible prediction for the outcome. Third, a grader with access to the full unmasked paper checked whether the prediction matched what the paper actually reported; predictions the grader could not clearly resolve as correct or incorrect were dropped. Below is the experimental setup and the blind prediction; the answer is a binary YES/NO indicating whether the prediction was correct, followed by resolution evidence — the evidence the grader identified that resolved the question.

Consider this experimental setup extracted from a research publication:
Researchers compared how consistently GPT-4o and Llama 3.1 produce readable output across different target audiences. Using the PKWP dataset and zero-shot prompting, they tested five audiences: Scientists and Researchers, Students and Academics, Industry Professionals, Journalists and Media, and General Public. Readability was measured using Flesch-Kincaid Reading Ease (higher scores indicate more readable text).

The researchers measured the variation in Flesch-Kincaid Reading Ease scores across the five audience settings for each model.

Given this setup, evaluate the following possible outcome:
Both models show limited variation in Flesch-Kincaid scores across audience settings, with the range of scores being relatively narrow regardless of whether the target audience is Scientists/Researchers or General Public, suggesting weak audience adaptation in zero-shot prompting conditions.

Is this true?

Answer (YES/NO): NO